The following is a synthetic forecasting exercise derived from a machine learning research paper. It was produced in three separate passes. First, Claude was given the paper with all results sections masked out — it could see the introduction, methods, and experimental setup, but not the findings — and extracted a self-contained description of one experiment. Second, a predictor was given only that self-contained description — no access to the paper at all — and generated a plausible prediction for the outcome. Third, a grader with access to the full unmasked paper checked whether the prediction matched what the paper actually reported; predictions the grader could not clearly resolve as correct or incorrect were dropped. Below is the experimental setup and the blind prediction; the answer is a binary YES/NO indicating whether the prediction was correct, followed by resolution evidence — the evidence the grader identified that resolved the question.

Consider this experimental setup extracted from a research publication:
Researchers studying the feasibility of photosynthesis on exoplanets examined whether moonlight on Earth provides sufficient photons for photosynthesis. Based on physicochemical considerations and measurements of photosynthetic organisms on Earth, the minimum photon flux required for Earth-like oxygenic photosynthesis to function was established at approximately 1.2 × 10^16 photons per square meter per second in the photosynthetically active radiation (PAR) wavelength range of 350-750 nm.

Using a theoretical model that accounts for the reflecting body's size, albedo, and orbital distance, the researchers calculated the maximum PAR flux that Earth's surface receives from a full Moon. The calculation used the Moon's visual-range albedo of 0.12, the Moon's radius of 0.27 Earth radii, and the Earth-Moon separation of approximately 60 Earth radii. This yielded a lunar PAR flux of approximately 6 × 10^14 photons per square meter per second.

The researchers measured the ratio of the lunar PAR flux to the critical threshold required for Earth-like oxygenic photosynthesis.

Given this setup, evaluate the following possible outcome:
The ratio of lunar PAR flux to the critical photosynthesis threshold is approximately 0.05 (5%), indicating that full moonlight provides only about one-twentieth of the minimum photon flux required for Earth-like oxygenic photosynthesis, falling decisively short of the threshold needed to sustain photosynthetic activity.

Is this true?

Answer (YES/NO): YES